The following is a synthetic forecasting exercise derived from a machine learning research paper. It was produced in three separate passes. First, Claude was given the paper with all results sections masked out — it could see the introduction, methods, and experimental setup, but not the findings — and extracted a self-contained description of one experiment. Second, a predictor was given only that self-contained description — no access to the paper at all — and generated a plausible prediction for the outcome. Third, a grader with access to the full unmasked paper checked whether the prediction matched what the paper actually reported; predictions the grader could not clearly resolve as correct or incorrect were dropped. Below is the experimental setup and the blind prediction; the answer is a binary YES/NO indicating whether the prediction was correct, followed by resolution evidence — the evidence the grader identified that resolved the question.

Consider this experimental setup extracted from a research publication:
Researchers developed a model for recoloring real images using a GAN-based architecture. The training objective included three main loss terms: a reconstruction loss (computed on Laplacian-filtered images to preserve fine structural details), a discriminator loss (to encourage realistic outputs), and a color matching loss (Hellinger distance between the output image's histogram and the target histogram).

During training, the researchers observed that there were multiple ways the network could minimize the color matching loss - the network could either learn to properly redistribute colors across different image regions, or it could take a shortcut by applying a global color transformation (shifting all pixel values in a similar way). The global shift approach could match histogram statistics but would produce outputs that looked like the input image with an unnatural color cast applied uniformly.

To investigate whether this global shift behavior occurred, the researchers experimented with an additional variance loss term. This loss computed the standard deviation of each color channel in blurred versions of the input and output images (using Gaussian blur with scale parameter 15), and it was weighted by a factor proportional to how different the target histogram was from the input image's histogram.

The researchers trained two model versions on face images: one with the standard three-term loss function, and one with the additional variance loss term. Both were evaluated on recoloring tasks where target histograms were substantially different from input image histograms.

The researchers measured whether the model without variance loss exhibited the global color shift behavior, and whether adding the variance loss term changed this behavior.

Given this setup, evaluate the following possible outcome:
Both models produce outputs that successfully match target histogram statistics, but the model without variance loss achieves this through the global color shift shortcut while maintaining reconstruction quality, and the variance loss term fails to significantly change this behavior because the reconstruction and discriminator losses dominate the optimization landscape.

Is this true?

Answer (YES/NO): NO